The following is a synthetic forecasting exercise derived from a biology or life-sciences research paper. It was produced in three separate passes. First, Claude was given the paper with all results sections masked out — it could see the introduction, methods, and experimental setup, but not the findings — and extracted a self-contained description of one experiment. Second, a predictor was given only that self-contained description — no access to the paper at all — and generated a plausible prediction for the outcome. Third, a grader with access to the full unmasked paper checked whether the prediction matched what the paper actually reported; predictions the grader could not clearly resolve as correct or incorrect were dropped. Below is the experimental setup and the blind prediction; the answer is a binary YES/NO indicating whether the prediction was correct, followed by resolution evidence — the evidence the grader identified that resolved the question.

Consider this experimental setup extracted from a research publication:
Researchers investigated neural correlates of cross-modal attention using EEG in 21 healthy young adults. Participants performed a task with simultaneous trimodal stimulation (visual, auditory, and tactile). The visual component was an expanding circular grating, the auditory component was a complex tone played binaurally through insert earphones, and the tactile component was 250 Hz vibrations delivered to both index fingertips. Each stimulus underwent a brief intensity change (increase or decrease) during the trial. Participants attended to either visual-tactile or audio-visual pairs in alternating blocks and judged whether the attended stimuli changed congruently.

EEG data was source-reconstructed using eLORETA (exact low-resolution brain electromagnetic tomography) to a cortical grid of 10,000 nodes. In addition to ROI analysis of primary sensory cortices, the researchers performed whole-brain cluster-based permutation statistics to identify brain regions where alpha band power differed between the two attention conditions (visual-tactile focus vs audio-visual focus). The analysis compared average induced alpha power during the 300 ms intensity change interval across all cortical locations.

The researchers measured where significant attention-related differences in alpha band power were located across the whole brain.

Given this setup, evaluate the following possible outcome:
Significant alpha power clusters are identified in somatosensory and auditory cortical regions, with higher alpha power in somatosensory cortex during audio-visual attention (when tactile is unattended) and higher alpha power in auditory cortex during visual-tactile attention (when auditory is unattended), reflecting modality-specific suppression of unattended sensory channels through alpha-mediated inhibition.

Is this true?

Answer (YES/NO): NO